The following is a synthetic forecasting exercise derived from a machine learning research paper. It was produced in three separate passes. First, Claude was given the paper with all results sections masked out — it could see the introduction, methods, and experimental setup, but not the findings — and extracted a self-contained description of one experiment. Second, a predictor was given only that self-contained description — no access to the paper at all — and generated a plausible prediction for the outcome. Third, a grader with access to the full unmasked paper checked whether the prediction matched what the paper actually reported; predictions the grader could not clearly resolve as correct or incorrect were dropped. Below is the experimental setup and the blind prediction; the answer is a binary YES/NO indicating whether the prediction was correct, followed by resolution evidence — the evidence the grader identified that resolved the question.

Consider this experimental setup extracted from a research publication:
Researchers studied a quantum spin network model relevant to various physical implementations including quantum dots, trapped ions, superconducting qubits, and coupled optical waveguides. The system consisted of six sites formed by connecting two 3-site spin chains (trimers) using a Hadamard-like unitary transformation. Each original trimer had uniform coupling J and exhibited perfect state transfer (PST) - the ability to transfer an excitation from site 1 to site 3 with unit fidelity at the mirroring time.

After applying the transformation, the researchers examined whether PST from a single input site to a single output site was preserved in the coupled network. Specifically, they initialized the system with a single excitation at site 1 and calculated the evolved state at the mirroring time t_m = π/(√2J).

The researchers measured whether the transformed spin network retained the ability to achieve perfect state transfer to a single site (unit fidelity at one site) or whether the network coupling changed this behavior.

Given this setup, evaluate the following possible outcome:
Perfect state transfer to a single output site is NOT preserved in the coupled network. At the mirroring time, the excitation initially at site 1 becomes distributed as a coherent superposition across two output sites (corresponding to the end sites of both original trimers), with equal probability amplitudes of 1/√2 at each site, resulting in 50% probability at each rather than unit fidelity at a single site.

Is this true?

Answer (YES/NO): YES